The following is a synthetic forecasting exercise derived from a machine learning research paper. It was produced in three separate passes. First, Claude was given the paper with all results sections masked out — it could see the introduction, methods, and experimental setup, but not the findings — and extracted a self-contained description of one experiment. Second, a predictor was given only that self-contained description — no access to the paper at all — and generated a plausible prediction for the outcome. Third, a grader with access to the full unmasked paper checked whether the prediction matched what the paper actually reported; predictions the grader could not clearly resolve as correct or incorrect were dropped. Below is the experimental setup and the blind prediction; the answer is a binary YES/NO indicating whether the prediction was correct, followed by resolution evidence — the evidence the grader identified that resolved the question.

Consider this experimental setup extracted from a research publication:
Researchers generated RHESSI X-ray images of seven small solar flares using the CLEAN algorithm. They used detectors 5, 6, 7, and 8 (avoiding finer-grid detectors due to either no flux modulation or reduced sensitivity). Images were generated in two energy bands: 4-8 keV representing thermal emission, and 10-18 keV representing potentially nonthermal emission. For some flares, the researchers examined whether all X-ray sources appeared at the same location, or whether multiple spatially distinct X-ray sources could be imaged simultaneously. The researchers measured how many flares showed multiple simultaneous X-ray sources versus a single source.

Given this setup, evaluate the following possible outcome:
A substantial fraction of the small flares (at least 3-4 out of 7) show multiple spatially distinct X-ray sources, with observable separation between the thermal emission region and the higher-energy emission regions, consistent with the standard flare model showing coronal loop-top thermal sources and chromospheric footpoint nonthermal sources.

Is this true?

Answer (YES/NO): NO